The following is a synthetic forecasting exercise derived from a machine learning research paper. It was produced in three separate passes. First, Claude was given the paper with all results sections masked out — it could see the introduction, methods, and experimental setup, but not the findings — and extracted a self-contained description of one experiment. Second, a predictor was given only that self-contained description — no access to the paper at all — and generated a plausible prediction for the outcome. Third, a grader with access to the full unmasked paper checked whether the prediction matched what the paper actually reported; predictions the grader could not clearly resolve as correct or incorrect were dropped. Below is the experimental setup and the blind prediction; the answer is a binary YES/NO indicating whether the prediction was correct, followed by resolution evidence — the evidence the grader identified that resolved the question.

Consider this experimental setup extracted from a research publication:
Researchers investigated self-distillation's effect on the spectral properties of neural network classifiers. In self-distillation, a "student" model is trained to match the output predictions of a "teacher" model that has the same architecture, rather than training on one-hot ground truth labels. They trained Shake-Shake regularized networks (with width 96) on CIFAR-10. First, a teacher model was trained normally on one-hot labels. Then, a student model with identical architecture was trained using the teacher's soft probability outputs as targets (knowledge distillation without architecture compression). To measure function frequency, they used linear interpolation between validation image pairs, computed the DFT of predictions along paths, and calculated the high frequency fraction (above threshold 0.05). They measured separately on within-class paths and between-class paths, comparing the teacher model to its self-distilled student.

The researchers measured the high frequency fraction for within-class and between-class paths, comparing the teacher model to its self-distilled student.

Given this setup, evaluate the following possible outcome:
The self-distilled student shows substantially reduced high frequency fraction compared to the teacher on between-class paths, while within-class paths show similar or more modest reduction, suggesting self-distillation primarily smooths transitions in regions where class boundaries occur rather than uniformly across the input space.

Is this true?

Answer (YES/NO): NO